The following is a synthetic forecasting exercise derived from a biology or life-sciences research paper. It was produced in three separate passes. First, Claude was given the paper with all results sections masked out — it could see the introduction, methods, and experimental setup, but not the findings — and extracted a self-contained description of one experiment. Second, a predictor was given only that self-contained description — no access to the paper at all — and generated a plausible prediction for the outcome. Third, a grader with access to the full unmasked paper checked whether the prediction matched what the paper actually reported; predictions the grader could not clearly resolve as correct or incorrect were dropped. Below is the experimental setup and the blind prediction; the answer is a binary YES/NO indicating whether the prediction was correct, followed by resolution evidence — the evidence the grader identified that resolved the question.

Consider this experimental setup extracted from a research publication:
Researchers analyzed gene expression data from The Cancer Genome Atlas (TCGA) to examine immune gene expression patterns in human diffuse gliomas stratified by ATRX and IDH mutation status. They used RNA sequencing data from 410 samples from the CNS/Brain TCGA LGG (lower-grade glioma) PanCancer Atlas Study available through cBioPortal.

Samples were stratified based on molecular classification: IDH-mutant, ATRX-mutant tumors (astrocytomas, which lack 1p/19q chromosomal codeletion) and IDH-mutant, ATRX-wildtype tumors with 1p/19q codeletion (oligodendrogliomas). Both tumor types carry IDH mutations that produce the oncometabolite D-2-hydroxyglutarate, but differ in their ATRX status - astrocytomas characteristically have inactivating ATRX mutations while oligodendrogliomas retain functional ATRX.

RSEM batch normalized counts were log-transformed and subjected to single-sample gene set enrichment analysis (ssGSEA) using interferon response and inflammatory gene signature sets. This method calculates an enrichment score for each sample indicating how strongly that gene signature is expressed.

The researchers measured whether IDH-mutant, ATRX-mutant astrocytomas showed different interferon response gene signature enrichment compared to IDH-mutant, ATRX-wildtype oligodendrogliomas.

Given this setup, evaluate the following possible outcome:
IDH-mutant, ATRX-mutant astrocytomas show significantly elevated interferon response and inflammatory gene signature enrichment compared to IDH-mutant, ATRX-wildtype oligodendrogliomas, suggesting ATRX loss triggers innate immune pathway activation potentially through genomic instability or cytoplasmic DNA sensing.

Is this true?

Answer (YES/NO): YES